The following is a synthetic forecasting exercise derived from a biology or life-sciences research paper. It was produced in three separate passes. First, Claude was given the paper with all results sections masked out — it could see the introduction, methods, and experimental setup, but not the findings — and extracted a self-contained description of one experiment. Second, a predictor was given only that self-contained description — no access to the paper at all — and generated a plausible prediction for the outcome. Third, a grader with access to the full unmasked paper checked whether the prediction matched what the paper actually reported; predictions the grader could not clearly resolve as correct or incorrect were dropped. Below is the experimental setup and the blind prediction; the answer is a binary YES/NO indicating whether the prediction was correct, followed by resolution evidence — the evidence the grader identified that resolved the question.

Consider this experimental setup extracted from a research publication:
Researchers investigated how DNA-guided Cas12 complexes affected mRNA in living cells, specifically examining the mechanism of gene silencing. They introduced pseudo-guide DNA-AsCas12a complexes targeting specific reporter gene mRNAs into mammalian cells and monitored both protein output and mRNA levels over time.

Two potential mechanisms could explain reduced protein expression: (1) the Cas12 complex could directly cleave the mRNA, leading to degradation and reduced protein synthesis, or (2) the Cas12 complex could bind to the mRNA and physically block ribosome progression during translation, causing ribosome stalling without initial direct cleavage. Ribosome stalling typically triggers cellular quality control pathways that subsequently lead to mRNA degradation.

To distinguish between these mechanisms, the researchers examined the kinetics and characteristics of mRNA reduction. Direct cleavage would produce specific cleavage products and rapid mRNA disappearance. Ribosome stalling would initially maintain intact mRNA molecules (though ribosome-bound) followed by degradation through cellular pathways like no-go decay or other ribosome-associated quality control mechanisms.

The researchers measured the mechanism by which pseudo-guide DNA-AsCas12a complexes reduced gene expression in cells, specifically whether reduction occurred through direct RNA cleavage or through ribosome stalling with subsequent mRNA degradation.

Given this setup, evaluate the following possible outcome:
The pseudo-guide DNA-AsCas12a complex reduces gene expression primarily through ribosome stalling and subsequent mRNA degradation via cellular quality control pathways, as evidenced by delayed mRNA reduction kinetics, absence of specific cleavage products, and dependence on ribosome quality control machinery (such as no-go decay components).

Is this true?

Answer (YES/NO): NO